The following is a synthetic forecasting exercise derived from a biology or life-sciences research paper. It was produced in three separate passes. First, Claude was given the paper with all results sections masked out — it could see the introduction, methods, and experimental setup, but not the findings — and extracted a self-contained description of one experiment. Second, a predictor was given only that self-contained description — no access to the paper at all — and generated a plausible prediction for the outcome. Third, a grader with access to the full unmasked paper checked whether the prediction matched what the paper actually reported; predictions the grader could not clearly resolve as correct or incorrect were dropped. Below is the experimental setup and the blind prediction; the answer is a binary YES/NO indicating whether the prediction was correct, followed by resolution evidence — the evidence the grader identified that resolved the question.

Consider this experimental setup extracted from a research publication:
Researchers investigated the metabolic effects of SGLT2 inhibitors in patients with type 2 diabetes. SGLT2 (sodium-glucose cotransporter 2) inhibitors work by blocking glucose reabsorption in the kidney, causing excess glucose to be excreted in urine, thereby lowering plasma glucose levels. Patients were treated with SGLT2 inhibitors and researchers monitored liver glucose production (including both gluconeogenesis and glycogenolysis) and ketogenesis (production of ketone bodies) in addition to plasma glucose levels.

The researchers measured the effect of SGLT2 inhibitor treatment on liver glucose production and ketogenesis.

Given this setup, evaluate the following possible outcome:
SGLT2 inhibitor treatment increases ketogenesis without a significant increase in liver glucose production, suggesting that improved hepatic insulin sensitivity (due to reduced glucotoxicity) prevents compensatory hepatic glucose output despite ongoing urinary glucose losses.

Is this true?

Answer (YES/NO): NO